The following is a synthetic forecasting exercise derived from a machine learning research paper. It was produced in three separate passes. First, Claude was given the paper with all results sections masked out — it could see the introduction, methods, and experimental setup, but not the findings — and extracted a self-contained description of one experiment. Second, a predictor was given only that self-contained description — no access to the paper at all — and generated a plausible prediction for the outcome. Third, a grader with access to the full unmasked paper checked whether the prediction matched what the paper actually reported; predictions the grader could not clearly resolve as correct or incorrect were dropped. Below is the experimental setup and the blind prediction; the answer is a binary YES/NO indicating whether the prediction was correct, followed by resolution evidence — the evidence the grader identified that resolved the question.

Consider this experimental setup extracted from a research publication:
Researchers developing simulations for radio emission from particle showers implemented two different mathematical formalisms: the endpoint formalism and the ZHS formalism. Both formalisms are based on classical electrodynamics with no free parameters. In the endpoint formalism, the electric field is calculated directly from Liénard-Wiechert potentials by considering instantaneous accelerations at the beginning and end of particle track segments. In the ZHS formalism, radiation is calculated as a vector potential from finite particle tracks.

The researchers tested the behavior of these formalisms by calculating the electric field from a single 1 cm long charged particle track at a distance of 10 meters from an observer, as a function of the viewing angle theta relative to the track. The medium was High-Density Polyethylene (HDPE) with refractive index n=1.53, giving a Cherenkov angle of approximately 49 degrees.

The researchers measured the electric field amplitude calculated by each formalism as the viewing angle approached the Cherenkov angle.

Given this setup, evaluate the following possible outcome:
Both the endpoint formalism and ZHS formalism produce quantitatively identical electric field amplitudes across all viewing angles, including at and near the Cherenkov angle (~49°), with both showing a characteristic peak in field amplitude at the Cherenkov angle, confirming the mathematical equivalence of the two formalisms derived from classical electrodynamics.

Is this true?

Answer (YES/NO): NO